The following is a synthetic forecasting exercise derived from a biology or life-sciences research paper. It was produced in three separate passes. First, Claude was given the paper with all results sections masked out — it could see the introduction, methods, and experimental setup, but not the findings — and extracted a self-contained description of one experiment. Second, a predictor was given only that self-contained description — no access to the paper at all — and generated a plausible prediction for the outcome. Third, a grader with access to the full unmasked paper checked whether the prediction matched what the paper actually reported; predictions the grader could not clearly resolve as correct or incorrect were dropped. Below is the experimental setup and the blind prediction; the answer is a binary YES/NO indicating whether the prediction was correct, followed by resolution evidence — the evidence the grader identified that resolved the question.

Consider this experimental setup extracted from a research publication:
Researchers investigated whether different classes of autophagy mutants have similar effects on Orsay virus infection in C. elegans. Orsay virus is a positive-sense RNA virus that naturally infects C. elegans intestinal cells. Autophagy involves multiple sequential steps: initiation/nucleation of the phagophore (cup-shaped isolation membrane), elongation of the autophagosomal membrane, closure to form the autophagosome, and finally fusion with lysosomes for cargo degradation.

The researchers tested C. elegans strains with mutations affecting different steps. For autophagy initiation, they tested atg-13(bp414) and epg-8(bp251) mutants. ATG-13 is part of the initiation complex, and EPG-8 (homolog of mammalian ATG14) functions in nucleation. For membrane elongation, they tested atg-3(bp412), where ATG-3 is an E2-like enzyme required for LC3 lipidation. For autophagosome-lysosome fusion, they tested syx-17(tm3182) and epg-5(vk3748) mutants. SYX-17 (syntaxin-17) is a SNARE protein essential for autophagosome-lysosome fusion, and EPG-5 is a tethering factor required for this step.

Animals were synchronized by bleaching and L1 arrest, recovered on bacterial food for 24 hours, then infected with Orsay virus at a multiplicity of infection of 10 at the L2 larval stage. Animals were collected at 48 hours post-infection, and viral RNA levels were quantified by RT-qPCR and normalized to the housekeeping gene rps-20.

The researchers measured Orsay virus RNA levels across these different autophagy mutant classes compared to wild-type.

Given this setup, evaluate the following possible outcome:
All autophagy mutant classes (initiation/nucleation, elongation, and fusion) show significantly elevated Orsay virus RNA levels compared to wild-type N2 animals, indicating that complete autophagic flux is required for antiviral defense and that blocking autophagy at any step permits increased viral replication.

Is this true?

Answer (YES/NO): NO